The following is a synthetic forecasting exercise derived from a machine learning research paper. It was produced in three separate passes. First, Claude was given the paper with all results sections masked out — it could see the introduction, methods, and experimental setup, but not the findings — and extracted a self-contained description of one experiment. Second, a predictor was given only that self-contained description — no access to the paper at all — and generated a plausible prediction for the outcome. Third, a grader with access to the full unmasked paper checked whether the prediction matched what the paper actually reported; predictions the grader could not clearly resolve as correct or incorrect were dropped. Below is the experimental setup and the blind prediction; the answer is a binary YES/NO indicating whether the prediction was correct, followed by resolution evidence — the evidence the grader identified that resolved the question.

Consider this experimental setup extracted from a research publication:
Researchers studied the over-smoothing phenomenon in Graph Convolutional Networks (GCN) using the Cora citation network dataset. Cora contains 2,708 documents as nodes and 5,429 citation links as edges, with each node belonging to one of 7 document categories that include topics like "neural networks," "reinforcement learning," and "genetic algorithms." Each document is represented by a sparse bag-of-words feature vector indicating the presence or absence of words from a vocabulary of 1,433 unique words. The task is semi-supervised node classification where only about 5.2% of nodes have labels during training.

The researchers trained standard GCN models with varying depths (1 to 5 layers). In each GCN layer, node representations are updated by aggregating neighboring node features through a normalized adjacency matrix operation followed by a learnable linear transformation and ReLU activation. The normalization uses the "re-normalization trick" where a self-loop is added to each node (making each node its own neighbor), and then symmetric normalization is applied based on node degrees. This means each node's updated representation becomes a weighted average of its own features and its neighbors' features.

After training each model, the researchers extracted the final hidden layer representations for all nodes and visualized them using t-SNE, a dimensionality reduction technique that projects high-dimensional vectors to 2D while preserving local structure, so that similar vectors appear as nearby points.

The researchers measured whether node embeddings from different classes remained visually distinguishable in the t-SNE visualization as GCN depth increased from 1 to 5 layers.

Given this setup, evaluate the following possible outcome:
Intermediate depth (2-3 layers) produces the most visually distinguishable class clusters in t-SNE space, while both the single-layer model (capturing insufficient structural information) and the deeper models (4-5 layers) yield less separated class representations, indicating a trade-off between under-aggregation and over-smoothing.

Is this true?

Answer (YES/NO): NO